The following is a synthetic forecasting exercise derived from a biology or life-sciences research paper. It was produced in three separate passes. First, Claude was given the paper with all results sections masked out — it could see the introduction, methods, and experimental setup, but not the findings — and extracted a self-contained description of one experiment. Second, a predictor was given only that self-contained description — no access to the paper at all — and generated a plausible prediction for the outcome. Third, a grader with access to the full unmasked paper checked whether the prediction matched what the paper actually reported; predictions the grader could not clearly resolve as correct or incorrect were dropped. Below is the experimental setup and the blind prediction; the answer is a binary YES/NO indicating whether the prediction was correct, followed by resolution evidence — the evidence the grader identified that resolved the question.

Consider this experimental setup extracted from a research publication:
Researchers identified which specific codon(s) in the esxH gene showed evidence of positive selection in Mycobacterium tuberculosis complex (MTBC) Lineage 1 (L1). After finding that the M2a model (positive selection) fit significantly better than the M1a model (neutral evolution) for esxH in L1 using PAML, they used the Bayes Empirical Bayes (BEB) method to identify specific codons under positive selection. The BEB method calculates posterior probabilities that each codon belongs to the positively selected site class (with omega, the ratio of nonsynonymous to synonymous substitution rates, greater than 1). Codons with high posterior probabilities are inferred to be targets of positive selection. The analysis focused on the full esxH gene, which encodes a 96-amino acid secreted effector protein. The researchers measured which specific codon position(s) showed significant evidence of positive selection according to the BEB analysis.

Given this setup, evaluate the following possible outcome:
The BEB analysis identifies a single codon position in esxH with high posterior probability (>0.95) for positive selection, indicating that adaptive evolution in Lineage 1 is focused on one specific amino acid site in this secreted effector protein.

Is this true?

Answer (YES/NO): NO